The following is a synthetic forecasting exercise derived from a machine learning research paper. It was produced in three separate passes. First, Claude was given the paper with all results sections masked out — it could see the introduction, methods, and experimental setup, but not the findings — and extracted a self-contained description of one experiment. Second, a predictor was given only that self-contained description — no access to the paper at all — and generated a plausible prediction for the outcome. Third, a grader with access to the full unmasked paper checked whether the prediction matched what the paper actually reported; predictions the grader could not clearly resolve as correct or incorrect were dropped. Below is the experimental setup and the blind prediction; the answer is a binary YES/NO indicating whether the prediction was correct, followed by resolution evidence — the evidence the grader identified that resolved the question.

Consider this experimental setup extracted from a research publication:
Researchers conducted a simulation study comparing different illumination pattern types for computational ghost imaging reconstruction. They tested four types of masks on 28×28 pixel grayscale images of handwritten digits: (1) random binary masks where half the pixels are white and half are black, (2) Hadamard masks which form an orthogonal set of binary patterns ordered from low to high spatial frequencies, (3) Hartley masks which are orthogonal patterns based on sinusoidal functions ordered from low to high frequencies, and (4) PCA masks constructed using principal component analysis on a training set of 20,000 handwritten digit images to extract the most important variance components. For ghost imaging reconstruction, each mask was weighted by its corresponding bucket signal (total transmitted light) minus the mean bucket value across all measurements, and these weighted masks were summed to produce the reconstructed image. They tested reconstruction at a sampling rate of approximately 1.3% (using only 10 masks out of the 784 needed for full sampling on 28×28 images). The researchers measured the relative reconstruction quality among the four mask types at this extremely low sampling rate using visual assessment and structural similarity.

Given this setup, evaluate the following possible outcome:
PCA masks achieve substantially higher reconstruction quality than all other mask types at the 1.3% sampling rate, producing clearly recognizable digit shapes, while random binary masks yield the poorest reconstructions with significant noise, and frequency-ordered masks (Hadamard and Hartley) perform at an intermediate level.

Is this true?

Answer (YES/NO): NO